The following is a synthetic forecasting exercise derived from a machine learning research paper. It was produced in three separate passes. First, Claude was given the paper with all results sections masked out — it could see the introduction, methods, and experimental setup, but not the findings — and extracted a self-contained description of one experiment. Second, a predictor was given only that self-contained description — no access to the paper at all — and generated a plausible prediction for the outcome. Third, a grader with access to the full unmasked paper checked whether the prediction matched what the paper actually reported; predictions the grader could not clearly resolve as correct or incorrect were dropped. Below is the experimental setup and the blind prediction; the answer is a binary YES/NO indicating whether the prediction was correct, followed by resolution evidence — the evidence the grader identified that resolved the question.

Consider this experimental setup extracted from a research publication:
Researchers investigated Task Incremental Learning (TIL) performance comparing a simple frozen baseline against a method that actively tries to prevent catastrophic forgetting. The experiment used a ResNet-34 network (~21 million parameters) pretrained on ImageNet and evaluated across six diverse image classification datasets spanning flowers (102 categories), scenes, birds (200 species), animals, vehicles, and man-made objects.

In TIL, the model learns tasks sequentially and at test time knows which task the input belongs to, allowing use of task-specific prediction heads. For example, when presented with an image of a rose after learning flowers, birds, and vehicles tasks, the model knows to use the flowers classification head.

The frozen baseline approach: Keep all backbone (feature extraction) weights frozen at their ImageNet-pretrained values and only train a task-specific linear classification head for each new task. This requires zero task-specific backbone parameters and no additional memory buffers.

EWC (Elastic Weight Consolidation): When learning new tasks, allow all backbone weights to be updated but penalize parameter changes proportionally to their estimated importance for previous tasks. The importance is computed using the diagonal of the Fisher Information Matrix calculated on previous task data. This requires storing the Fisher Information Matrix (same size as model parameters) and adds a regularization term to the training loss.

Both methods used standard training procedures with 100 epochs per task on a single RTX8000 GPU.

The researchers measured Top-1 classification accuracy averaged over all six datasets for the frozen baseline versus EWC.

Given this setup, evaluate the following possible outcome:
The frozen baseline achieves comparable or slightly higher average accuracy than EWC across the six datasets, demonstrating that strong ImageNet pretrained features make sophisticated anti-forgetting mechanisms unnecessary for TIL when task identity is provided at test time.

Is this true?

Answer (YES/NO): YES